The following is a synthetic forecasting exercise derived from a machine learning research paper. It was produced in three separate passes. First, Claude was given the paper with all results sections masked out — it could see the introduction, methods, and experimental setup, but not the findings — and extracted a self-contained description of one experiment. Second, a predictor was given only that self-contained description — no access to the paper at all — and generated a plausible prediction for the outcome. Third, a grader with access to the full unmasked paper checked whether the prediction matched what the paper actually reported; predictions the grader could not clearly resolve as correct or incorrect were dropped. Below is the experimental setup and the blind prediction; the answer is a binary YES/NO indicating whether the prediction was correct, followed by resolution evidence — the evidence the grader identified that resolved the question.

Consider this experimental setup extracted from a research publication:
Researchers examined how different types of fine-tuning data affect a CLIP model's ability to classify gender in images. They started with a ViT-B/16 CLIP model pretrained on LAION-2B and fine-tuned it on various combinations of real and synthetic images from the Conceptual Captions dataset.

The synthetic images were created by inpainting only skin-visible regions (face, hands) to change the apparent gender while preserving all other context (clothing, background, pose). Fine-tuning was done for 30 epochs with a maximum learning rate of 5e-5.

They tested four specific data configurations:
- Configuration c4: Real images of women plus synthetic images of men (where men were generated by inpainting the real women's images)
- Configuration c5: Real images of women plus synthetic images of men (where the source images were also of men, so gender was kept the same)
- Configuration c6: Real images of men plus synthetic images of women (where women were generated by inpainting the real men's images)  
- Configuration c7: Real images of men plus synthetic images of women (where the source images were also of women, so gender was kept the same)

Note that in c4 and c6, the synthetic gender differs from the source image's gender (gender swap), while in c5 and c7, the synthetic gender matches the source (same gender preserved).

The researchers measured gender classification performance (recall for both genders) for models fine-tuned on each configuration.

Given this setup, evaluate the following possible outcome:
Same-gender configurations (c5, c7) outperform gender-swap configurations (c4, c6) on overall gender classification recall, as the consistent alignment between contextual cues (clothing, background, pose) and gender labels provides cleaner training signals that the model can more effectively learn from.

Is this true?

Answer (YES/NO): NO